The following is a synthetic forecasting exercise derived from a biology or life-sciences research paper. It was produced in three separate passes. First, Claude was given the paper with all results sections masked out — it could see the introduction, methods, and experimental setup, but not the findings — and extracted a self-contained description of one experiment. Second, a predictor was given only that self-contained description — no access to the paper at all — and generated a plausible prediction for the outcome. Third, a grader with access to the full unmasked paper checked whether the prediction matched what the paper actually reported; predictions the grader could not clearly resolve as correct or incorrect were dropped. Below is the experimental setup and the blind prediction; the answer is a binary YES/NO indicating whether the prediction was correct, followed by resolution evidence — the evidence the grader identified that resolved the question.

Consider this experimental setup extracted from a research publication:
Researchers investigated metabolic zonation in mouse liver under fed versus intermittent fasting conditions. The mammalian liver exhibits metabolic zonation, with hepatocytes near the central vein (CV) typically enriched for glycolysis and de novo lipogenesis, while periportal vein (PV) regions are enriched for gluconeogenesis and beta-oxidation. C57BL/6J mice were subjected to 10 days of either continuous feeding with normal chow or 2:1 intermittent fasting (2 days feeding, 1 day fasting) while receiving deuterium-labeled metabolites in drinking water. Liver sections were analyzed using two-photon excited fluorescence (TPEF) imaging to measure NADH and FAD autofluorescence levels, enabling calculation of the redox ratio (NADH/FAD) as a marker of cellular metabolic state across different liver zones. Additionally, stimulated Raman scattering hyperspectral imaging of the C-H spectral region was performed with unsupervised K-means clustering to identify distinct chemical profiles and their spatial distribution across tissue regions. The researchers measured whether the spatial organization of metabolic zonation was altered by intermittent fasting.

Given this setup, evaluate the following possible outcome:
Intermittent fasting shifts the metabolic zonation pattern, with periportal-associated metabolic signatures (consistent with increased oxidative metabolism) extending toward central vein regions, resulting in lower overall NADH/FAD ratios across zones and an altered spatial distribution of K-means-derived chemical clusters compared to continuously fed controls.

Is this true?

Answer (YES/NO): NO